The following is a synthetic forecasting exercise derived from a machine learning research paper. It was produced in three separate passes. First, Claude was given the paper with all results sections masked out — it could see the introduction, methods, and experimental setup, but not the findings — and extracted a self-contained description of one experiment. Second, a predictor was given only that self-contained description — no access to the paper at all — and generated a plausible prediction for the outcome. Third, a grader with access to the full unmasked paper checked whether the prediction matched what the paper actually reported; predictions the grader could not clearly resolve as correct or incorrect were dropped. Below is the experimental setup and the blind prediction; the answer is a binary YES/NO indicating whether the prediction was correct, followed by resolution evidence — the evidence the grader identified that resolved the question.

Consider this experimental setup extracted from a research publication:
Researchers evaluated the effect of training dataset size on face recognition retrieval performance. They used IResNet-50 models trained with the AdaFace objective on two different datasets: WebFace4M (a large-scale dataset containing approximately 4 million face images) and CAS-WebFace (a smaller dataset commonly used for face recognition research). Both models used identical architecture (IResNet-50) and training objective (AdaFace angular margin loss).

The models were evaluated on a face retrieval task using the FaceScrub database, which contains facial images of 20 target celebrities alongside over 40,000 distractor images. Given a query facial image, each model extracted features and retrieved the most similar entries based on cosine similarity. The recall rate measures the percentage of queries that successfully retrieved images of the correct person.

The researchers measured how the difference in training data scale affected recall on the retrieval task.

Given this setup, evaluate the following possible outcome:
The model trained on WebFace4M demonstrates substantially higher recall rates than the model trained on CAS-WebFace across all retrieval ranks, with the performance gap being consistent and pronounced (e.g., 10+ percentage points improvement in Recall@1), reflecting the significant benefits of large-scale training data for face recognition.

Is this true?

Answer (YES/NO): NO